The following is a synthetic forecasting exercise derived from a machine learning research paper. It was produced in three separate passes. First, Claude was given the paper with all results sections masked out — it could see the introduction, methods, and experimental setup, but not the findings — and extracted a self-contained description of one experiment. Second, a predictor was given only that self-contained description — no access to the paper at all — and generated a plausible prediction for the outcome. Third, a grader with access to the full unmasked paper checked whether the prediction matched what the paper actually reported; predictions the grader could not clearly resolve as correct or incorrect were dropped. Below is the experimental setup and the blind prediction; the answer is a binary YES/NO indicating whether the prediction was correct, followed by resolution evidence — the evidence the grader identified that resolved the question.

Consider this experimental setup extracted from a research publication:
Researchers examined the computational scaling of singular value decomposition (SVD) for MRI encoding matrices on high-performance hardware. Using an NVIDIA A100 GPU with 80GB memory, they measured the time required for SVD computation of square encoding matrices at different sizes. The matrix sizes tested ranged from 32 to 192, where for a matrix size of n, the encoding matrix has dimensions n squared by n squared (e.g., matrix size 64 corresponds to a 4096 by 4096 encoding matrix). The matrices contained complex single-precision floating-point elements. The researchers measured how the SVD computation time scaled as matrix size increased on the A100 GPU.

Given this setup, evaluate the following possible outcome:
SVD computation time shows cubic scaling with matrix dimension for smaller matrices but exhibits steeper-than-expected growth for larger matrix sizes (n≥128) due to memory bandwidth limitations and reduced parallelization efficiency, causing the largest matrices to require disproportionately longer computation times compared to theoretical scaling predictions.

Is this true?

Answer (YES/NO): NO